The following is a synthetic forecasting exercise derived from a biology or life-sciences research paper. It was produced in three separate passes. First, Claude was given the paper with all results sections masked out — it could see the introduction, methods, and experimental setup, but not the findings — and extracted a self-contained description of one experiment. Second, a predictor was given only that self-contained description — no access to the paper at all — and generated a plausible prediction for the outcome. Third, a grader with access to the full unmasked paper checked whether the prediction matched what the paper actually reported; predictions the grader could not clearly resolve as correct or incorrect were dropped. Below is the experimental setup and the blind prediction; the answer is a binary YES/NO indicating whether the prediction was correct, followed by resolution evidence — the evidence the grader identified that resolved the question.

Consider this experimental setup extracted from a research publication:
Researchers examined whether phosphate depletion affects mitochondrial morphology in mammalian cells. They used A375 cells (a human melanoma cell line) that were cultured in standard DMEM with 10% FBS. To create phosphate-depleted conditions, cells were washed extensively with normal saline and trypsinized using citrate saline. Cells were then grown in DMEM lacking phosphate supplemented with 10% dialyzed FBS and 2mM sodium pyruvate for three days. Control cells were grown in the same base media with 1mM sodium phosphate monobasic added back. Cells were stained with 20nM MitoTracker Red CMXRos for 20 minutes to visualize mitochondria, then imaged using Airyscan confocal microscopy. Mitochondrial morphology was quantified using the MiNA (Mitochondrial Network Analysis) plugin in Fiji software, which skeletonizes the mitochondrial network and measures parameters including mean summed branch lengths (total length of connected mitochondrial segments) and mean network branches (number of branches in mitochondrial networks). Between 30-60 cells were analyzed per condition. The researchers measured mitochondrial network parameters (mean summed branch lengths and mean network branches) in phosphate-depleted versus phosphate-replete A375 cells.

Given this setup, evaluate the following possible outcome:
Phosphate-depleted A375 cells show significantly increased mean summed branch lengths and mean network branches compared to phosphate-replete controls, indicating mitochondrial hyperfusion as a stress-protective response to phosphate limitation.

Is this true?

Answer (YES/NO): YES